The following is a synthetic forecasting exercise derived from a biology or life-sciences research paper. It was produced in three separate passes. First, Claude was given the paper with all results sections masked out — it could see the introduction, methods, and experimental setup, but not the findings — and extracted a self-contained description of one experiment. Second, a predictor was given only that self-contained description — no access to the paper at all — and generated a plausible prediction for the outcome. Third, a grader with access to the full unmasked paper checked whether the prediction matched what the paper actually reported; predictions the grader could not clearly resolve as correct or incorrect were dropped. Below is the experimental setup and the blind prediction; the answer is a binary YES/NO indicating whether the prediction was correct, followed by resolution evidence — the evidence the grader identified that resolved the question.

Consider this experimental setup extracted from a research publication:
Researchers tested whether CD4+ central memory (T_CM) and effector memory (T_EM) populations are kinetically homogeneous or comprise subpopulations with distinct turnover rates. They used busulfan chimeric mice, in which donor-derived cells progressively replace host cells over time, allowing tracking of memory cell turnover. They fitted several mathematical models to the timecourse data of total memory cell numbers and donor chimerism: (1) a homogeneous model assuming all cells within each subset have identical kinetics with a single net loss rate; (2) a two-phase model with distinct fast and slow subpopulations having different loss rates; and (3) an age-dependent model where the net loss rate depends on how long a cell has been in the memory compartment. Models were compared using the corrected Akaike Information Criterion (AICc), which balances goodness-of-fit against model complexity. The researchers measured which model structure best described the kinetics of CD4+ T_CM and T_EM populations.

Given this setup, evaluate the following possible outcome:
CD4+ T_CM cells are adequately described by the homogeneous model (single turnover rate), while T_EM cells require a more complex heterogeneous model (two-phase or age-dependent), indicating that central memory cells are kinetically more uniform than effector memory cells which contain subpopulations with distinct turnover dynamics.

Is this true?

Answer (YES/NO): NO